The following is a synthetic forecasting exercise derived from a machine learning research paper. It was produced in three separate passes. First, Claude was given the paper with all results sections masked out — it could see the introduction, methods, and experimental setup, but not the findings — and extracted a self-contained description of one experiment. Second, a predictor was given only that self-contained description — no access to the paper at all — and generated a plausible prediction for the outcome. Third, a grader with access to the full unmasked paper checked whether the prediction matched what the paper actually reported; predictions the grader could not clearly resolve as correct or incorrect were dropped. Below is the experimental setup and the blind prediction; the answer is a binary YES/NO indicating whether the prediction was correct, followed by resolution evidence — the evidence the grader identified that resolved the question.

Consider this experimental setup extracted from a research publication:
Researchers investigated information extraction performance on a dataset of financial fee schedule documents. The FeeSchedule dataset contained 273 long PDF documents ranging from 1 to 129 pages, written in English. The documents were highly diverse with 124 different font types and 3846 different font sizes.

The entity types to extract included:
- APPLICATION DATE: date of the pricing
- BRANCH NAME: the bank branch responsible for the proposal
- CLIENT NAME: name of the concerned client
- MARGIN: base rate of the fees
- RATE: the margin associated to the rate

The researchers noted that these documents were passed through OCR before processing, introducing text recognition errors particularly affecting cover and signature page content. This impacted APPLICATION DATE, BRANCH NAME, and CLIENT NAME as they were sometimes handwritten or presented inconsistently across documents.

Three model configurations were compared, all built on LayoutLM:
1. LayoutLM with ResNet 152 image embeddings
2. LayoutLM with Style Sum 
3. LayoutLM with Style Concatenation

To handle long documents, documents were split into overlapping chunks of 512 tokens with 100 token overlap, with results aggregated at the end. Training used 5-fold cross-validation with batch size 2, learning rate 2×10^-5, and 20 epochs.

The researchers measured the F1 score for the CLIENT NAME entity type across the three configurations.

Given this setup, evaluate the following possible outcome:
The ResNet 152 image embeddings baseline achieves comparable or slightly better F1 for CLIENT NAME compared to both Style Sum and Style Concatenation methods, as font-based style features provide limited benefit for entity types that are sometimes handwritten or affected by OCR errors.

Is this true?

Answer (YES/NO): NO